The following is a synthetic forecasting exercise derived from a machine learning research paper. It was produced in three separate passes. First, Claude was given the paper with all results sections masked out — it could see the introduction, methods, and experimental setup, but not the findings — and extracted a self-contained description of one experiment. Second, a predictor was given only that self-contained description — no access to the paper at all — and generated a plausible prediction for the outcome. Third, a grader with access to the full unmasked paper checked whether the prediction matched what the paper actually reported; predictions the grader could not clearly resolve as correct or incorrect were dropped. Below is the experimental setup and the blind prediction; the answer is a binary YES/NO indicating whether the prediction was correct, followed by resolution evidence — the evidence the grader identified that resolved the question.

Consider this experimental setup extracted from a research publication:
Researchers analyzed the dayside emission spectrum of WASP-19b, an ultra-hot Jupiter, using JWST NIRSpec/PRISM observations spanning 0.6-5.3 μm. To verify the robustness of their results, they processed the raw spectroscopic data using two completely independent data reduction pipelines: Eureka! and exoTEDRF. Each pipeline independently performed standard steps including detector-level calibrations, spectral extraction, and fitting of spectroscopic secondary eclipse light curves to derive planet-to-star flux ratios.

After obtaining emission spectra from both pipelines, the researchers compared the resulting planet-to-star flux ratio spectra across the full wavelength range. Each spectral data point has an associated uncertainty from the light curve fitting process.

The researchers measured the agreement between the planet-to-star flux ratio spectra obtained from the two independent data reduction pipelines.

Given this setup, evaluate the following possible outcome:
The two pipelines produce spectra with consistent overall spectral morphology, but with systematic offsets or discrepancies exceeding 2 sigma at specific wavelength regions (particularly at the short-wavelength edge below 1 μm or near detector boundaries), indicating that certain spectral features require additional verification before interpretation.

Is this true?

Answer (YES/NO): NO